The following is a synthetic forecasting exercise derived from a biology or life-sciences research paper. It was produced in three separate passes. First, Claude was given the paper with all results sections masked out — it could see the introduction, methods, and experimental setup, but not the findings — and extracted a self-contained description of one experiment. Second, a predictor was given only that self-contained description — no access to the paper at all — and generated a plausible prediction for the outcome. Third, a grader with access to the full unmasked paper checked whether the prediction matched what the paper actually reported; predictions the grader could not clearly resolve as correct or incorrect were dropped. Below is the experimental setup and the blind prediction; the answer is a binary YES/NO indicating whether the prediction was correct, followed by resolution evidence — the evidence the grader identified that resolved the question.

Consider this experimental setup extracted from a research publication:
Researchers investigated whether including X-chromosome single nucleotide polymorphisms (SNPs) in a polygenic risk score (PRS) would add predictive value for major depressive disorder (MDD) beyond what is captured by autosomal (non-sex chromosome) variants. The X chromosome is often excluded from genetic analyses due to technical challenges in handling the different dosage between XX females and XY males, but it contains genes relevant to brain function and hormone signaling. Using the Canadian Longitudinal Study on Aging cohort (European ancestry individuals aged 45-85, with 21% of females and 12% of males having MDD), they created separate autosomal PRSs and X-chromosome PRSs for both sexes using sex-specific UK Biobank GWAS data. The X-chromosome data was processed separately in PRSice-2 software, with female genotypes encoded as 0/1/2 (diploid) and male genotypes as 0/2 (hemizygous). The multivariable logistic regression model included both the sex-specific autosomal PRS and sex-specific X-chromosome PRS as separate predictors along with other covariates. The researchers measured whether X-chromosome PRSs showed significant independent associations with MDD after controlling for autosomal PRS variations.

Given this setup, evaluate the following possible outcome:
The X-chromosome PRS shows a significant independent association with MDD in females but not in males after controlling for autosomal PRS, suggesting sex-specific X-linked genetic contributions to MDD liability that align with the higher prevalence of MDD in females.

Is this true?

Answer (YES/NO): NO